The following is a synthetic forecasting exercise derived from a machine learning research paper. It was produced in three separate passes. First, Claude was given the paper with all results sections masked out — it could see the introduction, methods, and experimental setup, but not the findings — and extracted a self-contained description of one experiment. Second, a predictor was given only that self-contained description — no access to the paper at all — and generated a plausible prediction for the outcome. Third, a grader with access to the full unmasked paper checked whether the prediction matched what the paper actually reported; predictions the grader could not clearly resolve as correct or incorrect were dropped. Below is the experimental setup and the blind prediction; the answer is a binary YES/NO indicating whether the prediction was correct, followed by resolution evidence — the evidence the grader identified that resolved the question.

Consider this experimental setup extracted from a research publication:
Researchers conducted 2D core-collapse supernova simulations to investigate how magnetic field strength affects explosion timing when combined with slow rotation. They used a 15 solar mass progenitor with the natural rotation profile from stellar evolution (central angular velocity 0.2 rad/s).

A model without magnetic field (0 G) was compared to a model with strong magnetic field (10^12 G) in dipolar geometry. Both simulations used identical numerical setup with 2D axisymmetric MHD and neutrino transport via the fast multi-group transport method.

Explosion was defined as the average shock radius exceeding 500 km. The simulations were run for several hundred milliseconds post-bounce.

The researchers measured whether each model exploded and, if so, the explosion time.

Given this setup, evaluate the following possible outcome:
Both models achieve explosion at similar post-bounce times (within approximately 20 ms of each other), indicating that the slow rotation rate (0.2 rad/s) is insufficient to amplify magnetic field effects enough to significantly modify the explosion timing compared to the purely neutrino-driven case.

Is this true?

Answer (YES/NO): NO